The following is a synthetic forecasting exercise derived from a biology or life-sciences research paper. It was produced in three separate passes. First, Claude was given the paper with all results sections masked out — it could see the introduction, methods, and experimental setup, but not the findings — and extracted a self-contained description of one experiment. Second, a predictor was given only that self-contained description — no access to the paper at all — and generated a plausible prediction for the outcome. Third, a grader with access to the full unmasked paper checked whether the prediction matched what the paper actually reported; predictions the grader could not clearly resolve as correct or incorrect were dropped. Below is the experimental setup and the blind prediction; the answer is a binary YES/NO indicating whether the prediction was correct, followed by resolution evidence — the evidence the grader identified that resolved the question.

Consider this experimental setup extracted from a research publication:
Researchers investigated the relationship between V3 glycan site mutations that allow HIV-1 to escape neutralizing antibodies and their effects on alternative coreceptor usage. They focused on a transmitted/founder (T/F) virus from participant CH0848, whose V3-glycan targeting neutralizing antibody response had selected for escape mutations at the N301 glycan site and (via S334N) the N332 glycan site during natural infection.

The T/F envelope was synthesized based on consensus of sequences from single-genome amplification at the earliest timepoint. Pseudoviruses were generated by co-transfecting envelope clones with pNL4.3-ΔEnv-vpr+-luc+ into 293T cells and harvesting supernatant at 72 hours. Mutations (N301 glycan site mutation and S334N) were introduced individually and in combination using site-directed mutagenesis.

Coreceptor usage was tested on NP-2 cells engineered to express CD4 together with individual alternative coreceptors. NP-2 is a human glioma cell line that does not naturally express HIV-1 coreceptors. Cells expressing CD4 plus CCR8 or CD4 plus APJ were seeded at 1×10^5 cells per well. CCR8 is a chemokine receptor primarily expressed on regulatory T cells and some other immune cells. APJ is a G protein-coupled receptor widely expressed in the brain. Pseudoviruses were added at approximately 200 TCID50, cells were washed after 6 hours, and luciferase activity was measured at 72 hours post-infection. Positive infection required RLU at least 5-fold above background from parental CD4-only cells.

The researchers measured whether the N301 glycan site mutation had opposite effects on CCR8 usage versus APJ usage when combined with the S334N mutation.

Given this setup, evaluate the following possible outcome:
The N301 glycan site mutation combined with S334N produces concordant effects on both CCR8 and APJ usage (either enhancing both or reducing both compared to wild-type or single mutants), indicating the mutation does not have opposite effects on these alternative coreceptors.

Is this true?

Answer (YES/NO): NO